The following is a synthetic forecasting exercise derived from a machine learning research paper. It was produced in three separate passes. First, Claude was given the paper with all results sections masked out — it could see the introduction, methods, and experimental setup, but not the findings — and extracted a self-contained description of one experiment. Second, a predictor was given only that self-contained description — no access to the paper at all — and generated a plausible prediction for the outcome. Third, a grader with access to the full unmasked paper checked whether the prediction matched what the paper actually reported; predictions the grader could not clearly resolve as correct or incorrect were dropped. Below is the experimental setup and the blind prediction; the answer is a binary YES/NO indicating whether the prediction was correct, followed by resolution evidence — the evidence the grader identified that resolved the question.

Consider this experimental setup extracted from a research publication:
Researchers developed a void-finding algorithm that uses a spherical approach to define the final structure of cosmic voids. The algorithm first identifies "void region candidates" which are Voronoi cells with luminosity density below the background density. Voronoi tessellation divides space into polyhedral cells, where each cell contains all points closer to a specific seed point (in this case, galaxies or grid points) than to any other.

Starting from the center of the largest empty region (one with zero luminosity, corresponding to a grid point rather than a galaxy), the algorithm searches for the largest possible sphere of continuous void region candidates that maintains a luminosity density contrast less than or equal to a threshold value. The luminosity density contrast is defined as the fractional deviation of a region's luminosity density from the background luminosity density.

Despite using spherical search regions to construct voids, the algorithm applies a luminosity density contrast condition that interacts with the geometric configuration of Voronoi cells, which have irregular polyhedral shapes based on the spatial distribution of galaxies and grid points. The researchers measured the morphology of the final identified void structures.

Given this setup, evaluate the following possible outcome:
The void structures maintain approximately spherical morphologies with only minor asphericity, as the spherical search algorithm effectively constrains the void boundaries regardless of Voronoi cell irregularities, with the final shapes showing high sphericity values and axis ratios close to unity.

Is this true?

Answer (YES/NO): NO